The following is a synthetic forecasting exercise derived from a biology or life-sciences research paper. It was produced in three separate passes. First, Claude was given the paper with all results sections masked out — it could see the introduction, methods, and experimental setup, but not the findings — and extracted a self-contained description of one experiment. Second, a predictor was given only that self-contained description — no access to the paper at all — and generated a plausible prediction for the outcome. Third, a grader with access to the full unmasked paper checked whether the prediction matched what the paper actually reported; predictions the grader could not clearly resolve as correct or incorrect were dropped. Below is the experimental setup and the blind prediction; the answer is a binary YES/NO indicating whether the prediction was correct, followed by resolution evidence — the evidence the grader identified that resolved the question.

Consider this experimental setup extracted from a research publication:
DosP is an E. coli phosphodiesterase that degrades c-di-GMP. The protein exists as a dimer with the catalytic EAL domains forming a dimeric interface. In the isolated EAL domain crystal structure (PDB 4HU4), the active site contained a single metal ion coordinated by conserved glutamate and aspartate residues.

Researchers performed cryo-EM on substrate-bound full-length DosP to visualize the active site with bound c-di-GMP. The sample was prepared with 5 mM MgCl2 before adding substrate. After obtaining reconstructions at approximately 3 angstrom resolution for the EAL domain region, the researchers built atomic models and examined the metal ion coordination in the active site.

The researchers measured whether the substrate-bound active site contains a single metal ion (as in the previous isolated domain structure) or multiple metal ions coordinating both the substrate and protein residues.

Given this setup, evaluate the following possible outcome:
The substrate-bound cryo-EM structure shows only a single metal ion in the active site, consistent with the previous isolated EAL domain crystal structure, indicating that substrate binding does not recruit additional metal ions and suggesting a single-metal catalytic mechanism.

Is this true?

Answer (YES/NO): NO